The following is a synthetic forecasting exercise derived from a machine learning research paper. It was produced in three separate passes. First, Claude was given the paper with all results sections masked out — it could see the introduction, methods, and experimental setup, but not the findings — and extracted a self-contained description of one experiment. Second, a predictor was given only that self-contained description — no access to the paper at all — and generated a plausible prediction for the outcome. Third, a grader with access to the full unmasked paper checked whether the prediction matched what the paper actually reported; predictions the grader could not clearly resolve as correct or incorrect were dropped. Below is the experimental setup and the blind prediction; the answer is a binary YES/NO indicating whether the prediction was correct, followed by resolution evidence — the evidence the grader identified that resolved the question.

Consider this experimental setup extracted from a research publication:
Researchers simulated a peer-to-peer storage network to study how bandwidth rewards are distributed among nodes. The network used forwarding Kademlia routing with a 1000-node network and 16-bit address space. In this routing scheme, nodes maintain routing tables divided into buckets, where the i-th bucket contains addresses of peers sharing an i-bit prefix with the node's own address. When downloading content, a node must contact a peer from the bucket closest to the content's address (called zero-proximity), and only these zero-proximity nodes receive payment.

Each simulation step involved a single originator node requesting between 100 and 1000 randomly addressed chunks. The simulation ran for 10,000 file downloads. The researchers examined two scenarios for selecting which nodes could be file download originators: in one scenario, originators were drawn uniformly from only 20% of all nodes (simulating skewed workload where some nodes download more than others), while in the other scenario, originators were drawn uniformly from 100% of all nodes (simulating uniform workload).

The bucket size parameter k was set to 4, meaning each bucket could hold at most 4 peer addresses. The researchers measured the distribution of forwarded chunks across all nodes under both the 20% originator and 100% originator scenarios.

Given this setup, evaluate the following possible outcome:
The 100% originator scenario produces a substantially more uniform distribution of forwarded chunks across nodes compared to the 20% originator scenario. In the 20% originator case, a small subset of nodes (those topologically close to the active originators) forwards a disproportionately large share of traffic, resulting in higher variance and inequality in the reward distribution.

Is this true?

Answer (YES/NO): YES